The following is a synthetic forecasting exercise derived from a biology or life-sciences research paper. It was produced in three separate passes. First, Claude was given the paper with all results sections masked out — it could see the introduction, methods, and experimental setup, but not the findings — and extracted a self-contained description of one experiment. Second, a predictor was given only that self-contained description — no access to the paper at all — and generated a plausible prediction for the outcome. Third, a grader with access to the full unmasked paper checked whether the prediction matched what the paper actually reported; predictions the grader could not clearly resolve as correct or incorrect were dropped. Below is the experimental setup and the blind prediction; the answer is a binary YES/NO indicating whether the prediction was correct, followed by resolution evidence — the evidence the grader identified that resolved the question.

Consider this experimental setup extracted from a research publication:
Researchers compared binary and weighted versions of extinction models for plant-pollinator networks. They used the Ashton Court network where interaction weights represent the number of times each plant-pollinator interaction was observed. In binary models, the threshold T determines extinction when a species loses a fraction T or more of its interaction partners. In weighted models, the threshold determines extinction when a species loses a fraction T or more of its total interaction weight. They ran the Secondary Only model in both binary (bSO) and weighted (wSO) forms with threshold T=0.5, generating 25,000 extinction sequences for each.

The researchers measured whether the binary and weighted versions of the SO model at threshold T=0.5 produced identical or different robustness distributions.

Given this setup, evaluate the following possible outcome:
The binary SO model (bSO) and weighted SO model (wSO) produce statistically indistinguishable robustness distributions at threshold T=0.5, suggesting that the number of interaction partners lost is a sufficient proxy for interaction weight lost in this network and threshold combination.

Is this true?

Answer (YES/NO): NO